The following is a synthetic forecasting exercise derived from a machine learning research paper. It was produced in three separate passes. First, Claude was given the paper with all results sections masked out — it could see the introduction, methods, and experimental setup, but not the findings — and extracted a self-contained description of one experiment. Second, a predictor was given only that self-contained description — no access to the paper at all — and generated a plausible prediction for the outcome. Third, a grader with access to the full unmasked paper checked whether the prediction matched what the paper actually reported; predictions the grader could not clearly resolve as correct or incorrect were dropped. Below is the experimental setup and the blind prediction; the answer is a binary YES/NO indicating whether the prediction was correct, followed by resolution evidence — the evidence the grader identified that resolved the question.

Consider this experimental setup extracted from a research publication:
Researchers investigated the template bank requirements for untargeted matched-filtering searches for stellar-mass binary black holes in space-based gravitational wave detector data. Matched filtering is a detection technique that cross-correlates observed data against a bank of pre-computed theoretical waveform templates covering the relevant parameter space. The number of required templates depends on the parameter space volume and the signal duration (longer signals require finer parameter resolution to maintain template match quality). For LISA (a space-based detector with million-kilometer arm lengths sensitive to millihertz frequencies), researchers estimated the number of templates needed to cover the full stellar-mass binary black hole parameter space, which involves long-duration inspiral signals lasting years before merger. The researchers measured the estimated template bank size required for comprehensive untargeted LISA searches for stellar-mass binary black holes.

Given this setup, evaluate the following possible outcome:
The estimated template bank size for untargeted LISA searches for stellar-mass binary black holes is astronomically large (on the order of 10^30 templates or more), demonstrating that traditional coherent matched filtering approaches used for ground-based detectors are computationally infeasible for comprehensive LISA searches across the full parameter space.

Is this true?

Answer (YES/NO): YES